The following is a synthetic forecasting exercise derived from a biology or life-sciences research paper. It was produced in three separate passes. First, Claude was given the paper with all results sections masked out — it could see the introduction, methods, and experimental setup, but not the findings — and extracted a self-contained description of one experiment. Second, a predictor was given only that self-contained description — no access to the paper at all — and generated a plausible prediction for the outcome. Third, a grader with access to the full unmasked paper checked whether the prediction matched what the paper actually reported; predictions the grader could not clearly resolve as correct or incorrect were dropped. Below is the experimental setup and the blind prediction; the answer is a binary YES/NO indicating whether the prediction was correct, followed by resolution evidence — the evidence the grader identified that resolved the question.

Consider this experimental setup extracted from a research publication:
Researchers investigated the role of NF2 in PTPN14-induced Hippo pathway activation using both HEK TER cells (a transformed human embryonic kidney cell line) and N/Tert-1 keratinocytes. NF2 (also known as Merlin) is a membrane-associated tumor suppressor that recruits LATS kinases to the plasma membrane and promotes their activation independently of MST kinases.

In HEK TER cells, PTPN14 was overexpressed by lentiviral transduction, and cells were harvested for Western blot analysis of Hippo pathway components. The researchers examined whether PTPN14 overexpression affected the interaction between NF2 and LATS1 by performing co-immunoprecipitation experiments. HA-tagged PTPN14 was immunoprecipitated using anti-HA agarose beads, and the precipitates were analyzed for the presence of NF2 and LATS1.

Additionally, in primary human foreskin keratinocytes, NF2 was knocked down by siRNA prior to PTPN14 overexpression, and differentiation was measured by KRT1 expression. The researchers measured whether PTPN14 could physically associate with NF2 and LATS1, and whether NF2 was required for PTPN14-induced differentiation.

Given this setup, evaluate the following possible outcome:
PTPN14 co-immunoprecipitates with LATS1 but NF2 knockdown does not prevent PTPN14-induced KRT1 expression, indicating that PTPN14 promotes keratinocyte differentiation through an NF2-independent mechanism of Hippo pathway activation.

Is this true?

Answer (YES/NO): NO